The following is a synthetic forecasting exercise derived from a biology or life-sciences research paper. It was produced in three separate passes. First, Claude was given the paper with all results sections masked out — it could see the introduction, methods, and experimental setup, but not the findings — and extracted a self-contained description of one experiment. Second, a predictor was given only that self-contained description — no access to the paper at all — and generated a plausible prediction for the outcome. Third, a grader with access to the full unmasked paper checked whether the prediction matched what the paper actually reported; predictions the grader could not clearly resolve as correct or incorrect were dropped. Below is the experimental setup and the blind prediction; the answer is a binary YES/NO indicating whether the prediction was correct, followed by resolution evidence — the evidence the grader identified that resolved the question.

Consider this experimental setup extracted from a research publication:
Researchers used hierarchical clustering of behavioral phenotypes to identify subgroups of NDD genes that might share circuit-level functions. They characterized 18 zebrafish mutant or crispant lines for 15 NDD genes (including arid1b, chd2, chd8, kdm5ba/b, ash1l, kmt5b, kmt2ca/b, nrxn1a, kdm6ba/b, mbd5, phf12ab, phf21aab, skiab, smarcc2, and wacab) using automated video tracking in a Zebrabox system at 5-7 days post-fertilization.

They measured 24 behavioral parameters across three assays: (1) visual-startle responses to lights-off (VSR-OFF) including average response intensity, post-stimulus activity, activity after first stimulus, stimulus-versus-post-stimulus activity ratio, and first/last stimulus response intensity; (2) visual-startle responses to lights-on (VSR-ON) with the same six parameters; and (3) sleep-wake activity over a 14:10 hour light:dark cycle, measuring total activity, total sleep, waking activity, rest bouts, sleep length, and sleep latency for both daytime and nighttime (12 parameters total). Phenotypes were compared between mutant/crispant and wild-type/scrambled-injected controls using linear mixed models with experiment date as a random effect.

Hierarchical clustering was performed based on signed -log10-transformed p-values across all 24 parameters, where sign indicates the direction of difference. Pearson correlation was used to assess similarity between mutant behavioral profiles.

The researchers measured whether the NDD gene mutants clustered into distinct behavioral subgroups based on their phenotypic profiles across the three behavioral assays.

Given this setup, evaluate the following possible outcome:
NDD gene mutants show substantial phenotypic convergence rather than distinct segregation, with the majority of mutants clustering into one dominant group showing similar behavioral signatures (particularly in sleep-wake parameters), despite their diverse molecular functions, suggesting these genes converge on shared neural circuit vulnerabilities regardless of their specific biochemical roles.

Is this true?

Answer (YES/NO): NO